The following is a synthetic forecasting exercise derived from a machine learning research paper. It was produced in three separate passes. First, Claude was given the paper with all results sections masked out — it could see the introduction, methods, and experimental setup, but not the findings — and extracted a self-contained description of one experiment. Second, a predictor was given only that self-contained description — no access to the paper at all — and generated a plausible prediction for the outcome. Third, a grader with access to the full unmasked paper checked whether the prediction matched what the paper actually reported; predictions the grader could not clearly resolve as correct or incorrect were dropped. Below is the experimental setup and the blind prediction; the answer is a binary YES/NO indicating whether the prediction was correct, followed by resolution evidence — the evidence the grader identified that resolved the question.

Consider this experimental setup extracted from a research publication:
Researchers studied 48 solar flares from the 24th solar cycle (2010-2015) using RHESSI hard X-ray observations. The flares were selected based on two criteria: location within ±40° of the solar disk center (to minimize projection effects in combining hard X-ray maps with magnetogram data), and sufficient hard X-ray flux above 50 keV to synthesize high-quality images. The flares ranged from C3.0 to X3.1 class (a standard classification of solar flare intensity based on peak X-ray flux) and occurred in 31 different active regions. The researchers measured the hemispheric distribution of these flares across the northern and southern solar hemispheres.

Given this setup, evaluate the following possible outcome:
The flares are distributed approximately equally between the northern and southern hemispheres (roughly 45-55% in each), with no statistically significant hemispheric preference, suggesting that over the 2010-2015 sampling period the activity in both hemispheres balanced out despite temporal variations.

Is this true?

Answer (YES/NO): NO